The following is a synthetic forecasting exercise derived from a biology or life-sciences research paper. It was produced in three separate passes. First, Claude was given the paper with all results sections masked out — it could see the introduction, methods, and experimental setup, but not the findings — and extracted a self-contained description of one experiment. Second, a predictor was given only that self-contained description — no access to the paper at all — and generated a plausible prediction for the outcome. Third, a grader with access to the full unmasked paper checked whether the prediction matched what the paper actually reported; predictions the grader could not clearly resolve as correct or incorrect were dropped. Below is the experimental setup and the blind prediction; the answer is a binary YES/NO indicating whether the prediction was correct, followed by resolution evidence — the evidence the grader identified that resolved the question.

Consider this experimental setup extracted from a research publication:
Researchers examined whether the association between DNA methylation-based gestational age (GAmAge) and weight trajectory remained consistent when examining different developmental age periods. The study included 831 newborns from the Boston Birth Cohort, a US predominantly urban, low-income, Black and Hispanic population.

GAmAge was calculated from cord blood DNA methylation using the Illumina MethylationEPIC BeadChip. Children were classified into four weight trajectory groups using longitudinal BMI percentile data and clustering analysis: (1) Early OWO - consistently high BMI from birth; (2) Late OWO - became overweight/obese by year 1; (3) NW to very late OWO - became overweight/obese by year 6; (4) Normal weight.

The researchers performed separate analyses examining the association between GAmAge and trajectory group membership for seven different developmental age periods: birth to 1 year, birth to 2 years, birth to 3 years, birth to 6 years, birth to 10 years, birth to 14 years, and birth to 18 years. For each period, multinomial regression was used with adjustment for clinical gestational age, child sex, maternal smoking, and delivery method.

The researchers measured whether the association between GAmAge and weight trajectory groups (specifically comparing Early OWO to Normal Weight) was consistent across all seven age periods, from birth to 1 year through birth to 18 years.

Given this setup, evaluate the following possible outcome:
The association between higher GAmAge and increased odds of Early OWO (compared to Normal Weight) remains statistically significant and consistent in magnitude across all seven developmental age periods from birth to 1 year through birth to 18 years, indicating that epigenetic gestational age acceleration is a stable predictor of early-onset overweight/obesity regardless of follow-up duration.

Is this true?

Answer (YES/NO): NO